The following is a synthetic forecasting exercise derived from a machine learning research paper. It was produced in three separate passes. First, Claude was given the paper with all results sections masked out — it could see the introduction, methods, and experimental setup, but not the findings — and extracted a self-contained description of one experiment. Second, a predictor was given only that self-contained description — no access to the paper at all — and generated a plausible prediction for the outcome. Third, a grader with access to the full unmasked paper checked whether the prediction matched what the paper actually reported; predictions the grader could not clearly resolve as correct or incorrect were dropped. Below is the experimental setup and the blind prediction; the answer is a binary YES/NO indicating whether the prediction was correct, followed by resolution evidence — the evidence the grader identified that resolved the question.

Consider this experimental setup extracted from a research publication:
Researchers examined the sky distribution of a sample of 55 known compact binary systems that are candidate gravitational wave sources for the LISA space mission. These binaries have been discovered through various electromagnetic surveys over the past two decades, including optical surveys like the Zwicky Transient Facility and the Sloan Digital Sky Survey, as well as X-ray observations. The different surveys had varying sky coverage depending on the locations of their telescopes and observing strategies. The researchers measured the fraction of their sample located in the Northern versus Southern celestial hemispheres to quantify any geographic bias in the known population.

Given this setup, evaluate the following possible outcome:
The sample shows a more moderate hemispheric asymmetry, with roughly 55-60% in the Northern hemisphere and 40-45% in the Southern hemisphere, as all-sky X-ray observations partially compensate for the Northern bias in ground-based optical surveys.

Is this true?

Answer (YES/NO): YES